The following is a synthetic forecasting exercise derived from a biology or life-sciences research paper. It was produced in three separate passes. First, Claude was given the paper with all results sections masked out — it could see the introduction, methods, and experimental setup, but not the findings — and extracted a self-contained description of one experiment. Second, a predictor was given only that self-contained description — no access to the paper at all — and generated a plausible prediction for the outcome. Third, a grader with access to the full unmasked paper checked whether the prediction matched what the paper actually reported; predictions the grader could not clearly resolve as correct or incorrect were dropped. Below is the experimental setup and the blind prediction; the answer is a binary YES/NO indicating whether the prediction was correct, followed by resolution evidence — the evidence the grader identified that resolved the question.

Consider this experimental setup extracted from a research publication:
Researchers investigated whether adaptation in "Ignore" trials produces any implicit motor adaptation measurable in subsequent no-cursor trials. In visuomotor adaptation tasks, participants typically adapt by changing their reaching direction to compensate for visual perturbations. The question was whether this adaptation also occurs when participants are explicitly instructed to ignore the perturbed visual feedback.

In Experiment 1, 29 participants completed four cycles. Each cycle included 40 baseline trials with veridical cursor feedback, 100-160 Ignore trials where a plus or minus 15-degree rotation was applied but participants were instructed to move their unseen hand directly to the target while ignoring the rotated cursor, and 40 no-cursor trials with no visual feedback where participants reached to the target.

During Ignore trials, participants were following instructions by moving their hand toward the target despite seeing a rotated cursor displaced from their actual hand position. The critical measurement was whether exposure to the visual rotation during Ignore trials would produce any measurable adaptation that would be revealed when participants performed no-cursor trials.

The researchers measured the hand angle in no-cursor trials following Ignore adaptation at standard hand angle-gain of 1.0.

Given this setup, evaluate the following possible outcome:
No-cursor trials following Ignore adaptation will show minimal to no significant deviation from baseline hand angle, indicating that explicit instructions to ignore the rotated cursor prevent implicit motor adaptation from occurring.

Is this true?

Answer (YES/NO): NO